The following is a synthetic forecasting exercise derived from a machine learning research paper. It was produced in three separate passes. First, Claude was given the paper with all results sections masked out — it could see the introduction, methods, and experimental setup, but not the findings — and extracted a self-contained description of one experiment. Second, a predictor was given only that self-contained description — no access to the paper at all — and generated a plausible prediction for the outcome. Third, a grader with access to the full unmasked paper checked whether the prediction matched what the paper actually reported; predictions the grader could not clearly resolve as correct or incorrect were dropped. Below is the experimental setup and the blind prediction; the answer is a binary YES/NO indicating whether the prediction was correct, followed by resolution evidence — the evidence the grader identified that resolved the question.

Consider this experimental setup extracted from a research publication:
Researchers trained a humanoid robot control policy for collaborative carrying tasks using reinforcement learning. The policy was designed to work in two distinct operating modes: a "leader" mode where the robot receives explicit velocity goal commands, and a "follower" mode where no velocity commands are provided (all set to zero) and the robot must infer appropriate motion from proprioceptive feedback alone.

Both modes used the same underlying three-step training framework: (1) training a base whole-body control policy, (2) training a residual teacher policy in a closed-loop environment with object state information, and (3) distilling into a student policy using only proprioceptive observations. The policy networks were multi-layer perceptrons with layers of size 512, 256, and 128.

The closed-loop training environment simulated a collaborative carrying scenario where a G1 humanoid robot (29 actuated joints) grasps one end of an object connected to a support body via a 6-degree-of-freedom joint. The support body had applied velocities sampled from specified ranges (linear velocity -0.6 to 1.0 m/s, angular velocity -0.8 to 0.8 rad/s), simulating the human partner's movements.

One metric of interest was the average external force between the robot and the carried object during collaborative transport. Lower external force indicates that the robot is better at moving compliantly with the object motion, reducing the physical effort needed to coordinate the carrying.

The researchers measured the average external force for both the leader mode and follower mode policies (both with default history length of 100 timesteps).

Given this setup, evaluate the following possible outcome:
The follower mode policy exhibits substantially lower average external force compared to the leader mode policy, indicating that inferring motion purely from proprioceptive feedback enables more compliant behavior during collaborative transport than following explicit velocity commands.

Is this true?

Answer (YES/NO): NO